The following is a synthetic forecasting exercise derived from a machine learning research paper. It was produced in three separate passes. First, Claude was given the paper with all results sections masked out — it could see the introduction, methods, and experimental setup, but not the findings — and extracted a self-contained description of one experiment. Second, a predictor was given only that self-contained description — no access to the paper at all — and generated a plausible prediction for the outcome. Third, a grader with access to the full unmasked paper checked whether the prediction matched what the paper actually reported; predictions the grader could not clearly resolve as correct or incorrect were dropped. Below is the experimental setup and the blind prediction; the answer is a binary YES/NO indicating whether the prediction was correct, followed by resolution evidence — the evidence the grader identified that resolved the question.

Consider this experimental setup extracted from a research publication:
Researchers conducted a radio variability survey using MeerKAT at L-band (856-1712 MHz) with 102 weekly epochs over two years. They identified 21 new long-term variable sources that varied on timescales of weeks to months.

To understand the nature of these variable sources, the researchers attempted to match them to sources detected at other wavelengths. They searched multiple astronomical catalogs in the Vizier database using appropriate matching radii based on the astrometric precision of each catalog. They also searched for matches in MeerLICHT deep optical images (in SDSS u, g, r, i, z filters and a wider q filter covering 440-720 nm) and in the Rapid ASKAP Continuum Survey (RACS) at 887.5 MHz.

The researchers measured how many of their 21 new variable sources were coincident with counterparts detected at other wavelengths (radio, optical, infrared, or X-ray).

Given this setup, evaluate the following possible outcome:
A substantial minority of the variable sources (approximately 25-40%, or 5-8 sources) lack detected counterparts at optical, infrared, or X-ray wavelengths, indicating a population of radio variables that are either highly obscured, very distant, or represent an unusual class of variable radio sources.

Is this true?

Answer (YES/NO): NO